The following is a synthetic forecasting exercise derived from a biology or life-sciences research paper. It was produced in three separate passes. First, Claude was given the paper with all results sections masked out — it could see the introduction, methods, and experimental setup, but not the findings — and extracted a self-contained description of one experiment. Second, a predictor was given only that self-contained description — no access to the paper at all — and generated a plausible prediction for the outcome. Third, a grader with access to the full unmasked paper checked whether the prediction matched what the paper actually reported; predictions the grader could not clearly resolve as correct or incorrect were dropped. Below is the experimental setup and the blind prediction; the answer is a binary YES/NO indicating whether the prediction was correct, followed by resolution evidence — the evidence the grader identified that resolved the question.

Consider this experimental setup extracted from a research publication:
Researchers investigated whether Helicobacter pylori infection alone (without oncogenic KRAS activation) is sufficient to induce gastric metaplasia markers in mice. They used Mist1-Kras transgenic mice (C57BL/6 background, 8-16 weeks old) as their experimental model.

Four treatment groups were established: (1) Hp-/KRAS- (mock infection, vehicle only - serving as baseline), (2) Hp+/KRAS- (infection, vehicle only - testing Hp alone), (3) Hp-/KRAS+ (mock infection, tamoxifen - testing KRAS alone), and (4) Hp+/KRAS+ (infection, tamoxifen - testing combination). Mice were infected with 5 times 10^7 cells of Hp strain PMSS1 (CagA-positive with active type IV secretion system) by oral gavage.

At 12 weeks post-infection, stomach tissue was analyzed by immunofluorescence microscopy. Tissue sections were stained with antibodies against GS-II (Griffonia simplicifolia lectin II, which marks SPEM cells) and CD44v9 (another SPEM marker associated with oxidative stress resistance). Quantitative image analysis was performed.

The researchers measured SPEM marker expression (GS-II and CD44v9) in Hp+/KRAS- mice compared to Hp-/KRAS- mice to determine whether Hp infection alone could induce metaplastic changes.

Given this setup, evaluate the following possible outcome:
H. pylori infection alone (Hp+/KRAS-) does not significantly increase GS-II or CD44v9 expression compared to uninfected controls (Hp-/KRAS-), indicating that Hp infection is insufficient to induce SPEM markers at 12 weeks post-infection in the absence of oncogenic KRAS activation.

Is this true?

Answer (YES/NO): YES